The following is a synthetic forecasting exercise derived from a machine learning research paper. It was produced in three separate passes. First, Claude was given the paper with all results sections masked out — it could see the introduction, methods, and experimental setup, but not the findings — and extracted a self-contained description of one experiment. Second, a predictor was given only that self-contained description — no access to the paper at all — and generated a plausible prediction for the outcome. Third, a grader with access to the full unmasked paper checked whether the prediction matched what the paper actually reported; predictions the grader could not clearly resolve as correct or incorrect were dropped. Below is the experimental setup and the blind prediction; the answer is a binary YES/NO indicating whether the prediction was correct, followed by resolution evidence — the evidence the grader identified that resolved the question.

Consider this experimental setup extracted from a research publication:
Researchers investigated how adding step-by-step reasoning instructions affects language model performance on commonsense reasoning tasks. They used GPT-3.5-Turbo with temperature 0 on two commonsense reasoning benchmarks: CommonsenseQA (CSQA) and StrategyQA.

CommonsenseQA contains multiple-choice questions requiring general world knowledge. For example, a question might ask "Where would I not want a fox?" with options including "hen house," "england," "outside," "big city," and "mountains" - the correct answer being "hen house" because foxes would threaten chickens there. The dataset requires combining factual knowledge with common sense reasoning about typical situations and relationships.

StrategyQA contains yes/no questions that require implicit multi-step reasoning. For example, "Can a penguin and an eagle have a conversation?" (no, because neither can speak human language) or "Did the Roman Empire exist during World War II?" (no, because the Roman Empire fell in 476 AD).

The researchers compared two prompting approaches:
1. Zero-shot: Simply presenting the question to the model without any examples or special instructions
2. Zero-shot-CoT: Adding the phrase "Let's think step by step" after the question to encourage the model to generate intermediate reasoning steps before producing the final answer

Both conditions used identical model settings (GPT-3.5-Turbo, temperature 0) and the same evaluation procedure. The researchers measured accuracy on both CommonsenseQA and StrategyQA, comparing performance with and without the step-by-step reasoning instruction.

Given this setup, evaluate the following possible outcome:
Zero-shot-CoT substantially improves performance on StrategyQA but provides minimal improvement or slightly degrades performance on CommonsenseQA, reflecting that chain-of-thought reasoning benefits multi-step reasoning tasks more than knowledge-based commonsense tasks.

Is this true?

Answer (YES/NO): NO